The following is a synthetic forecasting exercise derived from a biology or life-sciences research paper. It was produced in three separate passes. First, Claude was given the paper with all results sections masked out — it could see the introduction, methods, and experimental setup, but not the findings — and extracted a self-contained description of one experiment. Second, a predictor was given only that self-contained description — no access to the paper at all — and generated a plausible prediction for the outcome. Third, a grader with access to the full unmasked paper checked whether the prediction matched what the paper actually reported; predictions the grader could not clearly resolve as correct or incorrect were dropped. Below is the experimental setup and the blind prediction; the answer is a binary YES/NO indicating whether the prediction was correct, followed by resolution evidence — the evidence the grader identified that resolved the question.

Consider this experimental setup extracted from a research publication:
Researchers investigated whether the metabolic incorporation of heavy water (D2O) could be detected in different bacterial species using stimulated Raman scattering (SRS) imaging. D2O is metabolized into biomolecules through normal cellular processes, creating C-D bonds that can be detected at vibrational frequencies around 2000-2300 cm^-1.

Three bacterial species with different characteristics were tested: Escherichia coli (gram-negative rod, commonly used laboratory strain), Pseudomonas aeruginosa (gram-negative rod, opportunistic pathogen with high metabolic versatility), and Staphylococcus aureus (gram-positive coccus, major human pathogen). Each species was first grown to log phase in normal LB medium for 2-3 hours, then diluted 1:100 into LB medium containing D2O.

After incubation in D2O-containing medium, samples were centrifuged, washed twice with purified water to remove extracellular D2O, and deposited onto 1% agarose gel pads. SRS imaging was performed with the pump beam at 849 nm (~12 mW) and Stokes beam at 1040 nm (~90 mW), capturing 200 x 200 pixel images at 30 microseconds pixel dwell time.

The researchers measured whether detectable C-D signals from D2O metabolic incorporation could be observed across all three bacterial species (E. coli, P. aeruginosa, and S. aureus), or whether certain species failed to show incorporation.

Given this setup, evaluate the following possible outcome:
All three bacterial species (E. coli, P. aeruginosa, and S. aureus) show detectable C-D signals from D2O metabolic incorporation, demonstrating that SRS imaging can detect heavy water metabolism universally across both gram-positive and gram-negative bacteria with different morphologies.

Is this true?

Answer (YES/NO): YES